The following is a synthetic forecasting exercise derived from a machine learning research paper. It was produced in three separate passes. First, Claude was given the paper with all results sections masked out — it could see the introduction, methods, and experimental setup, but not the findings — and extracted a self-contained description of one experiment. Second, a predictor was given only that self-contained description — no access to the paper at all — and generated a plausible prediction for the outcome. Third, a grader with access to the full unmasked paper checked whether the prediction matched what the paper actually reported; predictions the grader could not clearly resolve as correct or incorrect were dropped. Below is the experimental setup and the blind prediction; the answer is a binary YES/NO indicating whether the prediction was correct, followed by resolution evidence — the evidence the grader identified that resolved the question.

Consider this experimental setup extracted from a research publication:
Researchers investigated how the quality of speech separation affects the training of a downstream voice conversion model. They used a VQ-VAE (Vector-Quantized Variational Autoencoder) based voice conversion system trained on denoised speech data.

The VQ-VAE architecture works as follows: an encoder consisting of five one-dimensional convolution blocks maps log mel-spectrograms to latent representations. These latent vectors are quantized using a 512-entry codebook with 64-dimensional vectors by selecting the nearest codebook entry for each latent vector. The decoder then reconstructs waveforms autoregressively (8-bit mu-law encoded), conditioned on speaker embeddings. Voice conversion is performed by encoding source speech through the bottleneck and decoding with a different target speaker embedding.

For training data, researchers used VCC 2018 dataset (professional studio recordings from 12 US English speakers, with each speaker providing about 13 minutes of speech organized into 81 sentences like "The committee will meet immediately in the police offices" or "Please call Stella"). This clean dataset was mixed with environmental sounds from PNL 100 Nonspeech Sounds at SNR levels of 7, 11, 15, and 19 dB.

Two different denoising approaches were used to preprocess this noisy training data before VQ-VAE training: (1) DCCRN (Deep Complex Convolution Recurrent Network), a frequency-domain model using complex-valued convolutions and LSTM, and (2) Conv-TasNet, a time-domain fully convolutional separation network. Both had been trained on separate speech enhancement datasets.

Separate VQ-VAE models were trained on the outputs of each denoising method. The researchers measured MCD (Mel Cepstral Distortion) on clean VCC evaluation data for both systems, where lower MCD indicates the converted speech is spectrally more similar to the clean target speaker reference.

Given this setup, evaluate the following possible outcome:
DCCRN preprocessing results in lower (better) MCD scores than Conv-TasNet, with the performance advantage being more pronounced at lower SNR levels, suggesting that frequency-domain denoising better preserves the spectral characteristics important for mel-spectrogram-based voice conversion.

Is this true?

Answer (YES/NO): NO